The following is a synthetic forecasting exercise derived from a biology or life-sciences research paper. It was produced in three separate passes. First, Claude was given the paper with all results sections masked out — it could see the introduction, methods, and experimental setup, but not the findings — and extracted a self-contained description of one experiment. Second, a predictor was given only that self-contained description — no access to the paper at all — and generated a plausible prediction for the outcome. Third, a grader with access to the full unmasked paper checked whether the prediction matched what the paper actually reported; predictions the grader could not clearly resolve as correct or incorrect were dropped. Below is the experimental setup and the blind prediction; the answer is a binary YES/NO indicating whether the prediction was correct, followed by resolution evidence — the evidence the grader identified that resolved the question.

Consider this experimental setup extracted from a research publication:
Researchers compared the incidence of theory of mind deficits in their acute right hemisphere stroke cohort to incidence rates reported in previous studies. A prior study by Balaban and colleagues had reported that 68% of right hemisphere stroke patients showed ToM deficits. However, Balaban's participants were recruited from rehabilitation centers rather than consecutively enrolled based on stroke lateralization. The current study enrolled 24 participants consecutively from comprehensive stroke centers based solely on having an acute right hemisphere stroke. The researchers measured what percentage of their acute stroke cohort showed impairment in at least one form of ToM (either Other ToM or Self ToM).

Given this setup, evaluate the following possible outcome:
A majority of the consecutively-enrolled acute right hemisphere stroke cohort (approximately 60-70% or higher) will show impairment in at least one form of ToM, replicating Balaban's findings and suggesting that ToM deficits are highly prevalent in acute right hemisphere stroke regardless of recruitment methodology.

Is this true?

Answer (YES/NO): NO